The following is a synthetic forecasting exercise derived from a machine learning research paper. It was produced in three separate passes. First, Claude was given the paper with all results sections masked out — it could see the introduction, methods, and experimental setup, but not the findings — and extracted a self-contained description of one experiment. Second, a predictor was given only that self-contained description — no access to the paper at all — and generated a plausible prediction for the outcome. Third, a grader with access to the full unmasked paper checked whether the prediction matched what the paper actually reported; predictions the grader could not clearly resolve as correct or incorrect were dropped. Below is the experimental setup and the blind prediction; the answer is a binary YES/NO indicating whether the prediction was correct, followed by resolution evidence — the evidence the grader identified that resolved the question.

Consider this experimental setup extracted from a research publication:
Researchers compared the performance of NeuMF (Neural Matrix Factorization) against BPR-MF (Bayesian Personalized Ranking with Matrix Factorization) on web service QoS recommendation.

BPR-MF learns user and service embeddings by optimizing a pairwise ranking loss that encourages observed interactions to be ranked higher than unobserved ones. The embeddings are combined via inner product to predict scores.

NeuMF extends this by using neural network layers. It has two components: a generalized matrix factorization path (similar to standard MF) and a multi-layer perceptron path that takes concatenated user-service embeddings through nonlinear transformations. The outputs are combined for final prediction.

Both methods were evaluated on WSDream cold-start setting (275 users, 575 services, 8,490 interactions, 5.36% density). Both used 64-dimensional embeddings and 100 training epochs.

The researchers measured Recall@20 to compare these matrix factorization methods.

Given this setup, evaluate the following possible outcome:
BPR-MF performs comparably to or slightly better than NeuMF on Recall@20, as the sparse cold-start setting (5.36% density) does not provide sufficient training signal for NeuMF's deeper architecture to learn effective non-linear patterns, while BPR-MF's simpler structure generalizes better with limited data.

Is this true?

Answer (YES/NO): YES